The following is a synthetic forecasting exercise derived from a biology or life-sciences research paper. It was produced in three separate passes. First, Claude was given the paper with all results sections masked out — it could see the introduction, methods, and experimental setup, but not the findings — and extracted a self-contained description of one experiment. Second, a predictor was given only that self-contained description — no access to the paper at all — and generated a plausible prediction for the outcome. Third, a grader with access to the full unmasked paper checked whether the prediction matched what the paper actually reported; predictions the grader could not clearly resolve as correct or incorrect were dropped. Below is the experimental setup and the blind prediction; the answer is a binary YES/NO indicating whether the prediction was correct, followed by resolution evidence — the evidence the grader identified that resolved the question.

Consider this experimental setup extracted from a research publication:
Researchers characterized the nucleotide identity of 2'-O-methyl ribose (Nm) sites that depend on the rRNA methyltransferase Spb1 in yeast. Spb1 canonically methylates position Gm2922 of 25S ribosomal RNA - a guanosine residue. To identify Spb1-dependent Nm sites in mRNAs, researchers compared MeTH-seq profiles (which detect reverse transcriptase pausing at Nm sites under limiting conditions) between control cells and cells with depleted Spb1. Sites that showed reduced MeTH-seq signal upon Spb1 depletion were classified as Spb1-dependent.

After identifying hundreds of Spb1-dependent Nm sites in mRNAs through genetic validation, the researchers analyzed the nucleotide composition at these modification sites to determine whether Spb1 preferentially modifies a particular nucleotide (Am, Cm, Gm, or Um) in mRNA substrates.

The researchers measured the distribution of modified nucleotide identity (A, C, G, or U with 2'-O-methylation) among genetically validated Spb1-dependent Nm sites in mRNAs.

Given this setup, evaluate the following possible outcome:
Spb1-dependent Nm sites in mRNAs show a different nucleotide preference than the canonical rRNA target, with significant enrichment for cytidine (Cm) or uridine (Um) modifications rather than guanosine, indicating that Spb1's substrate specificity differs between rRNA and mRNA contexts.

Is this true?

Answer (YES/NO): YES